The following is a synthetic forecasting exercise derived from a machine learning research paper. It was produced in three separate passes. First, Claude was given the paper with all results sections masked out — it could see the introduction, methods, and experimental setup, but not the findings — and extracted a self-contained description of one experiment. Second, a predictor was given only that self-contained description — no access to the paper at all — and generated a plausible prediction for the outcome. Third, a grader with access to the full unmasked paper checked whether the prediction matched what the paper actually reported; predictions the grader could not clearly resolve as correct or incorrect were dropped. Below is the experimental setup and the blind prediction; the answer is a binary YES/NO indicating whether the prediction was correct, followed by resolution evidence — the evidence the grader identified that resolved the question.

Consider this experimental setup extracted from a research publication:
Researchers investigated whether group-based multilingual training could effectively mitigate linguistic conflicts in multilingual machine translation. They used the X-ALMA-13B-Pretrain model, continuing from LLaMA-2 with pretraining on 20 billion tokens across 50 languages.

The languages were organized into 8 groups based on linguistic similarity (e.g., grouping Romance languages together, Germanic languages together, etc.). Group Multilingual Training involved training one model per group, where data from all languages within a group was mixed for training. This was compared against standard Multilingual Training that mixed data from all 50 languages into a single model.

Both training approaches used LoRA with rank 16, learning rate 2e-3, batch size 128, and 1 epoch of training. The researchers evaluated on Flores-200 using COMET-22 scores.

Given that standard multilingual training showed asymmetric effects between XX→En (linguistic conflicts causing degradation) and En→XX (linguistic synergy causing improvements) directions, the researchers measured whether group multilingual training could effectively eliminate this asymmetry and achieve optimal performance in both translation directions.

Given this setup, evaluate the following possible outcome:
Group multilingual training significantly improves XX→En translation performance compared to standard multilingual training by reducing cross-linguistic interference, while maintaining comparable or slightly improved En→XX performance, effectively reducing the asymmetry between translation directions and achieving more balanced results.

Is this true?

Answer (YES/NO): NO